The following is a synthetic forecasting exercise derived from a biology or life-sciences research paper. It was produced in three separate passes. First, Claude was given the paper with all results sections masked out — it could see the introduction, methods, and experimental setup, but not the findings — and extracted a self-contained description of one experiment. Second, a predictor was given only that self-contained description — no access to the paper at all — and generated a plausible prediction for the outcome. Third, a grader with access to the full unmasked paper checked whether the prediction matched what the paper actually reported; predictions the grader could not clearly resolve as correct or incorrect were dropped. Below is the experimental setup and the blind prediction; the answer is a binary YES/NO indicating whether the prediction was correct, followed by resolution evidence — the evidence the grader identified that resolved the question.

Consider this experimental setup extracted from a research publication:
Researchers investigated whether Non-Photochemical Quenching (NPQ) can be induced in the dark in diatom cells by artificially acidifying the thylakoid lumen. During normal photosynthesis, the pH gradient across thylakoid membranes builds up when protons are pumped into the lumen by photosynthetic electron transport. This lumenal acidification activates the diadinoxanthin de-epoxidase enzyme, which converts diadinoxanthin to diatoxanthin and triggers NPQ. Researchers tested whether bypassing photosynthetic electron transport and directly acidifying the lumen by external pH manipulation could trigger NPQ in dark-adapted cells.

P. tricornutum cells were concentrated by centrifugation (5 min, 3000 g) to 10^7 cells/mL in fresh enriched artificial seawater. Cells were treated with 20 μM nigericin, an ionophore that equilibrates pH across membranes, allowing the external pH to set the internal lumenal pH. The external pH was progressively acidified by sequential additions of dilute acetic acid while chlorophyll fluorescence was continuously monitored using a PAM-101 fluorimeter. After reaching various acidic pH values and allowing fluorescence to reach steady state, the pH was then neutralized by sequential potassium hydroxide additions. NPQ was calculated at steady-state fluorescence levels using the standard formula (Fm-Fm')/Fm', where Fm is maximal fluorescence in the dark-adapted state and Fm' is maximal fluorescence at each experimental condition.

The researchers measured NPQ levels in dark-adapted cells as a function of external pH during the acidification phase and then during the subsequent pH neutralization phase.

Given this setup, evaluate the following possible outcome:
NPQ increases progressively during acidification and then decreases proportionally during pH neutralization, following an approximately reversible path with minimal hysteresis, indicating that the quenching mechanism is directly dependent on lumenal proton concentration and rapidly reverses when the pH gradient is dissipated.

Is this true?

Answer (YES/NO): YES